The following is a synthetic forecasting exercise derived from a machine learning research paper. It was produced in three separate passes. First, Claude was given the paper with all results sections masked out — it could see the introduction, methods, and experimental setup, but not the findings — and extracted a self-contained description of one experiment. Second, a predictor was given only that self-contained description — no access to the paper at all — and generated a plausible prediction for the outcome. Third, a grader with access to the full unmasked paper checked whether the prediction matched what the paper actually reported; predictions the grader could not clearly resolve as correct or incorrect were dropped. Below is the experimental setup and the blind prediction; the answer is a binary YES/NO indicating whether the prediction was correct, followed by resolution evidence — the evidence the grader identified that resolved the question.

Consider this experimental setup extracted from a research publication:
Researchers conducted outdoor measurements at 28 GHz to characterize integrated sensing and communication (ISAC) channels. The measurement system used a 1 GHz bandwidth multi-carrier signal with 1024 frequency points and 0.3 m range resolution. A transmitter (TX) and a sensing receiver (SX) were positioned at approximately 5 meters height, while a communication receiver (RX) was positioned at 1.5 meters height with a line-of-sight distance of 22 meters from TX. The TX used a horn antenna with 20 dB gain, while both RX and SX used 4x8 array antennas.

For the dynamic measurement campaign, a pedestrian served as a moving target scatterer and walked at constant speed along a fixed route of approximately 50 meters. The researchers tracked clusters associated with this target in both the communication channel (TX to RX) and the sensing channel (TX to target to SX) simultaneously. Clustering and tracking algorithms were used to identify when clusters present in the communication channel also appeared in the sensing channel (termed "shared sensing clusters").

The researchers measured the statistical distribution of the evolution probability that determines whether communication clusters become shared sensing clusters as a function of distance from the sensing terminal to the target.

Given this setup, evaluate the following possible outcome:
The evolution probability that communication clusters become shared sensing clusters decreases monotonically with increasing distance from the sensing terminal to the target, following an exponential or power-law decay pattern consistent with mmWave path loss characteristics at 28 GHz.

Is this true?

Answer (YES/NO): YES